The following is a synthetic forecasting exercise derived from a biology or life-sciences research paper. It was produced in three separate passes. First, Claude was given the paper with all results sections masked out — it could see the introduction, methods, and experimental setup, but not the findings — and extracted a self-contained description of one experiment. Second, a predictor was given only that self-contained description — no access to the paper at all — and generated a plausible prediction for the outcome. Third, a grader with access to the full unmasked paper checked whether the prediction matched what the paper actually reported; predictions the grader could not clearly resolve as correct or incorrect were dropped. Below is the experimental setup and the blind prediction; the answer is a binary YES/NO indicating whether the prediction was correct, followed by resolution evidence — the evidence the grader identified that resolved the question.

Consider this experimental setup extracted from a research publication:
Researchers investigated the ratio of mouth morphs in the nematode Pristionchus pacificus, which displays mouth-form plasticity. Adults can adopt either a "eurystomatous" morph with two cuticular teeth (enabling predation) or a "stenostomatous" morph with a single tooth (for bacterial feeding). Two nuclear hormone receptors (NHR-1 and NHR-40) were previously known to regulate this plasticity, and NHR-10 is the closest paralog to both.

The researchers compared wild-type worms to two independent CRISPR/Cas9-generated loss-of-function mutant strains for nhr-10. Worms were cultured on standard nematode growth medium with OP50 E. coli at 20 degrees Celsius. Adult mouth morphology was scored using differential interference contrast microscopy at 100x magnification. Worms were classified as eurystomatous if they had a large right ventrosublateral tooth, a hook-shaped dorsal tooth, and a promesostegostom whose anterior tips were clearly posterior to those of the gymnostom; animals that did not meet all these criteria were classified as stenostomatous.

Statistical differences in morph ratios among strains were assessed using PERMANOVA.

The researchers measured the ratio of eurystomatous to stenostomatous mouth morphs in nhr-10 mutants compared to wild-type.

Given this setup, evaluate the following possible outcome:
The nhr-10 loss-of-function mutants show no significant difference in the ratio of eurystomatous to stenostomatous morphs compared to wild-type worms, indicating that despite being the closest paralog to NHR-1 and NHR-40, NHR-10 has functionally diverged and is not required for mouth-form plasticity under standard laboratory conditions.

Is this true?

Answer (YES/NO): NO